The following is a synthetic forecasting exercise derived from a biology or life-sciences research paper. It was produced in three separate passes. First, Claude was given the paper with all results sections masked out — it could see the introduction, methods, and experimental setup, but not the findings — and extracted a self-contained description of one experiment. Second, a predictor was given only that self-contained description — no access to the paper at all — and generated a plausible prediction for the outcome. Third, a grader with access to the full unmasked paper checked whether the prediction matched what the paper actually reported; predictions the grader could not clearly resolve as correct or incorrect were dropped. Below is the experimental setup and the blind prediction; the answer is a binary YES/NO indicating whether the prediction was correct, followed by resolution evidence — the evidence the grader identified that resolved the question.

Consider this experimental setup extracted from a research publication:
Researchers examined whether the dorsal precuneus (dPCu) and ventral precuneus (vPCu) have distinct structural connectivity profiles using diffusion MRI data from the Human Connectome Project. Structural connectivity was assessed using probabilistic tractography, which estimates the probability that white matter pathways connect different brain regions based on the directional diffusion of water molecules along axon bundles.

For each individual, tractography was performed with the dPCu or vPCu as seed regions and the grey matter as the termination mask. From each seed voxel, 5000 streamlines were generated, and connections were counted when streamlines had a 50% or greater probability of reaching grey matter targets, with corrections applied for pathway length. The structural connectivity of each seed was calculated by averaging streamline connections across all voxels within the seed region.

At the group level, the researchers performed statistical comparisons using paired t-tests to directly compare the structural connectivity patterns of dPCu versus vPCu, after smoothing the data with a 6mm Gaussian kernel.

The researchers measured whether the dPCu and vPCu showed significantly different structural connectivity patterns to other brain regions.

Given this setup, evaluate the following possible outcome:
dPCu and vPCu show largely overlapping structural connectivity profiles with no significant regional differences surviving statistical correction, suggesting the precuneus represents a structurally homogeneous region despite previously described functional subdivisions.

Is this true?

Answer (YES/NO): NO